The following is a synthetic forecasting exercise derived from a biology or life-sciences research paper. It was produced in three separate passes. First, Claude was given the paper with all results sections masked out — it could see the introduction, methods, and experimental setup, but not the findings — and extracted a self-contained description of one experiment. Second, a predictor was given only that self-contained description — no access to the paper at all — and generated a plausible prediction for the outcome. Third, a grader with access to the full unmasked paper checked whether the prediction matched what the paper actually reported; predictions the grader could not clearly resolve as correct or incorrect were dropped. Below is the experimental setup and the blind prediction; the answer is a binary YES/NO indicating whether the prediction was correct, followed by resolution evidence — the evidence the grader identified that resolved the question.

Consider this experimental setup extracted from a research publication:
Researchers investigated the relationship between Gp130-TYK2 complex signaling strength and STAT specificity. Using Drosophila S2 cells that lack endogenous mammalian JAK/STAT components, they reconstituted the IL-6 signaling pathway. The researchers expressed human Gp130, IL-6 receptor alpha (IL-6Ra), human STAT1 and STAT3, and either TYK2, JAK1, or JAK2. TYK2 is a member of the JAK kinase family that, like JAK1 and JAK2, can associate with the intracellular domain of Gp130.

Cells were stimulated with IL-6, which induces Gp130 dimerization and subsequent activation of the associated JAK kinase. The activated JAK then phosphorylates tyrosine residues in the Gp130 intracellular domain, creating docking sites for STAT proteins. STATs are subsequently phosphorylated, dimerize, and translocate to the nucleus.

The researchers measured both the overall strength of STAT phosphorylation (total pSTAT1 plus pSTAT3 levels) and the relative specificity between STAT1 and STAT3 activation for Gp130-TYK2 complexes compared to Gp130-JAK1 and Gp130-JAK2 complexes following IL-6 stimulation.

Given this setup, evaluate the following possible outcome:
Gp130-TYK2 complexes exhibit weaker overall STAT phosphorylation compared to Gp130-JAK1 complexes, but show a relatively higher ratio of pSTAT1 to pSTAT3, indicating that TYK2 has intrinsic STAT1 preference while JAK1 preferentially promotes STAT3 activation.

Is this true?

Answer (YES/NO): NO